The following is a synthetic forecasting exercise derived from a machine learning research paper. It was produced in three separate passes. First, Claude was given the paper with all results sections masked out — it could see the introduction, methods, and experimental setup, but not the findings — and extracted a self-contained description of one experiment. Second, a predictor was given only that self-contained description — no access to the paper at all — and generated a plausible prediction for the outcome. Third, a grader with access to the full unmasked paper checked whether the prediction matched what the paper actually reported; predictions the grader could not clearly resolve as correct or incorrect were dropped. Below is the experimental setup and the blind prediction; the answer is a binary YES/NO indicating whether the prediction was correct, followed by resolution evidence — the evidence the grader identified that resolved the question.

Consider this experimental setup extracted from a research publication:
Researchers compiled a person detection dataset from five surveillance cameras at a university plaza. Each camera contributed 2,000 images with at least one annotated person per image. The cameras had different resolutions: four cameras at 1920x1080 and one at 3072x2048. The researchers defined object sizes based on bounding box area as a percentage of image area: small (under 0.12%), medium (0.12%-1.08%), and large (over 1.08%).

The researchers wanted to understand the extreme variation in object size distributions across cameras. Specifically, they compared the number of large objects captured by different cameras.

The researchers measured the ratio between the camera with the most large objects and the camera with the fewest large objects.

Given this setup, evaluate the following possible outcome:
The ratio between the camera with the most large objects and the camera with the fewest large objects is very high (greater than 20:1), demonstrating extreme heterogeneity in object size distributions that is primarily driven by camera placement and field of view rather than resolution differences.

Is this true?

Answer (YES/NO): NO